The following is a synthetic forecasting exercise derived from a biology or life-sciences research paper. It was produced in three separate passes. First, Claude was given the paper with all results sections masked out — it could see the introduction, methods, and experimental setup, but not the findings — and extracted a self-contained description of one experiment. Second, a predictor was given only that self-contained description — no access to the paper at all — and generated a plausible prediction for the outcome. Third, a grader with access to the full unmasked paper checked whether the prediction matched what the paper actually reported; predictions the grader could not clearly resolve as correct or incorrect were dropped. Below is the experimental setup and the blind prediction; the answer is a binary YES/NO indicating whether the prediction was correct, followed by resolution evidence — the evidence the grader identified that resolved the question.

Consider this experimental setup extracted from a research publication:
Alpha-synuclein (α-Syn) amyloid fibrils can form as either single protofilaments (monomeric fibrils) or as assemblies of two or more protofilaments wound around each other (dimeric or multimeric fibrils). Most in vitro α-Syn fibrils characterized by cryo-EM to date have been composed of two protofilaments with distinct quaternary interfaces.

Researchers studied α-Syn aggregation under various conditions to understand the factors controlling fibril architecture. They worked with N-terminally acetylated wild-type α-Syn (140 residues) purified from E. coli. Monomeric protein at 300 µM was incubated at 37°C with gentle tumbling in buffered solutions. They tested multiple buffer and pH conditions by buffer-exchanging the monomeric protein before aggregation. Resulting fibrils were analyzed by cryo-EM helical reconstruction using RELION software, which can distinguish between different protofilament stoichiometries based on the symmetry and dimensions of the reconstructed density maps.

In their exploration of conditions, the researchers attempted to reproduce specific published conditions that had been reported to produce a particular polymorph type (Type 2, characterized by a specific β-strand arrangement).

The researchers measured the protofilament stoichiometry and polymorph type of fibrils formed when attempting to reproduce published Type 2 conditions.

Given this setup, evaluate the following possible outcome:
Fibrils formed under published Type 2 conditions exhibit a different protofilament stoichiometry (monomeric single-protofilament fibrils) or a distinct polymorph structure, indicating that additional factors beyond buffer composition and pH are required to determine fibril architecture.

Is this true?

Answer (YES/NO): YES